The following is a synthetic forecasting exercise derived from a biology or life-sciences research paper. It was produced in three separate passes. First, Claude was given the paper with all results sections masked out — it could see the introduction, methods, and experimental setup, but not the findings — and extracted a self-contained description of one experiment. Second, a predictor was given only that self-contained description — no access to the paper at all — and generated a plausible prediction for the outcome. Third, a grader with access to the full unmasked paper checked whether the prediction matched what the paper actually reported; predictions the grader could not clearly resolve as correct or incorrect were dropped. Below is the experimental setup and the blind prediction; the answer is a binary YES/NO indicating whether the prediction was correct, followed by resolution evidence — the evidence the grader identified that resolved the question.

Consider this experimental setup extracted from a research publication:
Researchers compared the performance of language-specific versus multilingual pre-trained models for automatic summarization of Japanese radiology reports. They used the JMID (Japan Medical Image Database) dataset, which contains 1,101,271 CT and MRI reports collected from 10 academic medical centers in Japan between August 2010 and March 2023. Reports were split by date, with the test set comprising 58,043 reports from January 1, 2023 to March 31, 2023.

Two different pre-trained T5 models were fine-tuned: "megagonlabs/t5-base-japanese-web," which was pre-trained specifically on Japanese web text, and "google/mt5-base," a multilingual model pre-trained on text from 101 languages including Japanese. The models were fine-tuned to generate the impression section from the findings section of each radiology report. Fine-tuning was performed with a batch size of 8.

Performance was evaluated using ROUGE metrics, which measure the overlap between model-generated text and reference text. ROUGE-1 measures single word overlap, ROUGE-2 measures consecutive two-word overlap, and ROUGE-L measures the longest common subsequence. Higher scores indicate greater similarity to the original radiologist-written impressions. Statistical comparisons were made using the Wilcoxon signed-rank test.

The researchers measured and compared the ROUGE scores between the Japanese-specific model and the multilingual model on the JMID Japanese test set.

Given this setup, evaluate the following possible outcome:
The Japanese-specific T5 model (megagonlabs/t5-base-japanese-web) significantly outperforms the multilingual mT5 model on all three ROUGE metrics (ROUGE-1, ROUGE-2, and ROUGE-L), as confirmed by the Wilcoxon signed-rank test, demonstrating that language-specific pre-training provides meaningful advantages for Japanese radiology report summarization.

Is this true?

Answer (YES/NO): NO